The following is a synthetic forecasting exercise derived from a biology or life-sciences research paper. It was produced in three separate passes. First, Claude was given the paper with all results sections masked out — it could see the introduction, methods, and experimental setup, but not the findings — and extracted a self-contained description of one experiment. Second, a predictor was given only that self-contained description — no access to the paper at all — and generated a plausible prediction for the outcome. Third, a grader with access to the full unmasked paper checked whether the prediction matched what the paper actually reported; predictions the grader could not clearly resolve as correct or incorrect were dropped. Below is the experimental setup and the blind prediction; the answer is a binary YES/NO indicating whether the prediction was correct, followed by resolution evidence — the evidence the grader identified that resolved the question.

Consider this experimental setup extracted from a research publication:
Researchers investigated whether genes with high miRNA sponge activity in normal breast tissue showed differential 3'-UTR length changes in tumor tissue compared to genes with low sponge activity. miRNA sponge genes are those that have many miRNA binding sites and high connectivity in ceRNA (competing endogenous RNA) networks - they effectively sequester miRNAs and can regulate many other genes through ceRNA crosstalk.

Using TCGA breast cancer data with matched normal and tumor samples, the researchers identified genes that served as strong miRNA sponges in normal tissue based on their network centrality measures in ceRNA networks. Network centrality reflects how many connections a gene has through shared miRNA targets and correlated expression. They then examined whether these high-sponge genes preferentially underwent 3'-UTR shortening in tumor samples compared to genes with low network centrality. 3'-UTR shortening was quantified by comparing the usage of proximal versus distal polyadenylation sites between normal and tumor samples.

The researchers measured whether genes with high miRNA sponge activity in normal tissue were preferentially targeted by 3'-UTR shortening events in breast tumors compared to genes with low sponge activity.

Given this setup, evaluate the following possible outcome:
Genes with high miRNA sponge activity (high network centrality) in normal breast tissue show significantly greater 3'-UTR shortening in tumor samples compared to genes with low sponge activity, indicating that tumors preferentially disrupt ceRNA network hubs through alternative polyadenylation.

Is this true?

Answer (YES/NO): NO